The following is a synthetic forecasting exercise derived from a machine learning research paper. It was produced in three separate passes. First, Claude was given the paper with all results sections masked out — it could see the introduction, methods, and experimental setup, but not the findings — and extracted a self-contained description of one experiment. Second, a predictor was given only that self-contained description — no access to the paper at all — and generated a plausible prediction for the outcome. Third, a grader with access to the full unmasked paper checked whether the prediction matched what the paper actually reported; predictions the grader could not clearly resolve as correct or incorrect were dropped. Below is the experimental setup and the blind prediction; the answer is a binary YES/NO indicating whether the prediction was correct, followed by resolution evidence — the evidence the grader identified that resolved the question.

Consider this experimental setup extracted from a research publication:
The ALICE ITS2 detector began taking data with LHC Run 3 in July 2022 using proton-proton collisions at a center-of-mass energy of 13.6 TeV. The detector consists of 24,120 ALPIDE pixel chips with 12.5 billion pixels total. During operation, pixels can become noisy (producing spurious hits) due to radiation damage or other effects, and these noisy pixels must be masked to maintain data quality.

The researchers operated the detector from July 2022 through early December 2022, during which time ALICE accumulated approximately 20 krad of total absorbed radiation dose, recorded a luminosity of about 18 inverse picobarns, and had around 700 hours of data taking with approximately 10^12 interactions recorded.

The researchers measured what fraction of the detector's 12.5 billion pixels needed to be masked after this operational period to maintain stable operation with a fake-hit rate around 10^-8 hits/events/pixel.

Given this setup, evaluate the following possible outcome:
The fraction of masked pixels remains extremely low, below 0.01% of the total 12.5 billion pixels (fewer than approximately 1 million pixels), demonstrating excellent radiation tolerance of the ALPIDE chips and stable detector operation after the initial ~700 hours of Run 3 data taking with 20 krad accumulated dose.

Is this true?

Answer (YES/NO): NO